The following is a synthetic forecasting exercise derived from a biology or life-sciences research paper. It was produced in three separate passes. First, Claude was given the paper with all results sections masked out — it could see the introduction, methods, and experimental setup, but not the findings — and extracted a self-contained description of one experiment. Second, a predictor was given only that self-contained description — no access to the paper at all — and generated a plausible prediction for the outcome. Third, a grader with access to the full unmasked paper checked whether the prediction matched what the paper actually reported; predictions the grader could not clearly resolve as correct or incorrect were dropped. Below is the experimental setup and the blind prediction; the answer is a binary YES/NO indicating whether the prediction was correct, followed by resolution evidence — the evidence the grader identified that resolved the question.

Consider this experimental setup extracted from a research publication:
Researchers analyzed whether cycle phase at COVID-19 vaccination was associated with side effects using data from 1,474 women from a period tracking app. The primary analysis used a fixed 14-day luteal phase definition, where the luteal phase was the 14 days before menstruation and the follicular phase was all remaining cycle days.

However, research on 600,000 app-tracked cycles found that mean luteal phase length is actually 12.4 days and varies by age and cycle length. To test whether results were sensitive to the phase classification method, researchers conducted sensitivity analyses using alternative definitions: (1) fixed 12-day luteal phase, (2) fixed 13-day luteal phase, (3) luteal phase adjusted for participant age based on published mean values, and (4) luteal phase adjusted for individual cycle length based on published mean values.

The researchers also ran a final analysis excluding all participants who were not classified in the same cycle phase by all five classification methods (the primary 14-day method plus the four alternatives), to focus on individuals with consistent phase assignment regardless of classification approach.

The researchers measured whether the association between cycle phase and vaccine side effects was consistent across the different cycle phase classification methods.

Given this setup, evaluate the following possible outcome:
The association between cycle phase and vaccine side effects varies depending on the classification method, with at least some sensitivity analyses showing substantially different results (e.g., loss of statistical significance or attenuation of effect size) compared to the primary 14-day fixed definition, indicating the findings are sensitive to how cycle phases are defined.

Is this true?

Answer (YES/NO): NO